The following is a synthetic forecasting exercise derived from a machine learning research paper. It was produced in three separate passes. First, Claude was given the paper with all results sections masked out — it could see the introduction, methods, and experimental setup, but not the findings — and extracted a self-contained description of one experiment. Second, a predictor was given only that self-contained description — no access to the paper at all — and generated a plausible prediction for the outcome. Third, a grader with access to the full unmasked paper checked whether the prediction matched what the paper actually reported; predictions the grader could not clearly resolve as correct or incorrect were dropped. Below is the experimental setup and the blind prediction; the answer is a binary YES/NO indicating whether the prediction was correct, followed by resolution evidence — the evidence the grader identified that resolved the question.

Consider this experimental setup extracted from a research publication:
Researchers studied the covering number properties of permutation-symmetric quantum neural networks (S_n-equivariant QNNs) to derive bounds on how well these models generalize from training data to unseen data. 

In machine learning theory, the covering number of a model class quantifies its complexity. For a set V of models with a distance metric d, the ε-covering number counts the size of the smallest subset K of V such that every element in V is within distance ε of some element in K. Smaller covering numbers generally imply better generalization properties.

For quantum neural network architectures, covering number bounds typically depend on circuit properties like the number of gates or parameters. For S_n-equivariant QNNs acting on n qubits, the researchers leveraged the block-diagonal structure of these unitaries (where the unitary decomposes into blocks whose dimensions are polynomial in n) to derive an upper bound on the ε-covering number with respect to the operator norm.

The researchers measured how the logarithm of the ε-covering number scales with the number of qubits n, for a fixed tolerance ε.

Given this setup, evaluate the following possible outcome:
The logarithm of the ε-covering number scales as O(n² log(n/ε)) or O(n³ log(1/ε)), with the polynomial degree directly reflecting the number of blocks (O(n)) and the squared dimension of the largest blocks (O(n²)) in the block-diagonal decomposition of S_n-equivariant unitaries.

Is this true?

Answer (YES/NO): NO